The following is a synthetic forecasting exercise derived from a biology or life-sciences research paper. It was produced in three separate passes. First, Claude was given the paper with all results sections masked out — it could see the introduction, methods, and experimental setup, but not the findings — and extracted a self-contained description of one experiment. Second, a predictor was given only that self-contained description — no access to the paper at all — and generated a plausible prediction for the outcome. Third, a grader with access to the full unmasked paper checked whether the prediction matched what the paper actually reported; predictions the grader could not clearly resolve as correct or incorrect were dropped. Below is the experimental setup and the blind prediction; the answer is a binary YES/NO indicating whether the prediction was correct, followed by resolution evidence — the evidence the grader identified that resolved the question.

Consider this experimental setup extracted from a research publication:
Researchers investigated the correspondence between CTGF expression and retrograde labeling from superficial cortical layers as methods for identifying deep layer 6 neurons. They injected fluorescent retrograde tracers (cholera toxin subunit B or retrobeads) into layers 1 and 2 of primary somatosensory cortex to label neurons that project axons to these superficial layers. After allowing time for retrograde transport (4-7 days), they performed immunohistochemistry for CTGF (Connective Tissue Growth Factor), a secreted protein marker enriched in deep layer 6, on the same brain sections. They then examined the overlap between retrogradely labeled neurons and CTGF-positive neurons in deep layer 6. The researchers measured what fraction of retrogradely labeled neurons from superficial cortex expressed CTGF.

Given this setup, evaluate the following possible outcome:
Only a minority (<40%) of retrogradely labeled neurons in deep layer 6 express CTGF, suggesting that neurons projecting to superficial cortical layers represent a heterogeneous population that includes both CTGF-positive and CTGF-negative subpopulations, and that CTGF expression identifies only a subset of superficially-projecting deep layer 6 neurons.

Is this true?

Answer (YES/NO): NO